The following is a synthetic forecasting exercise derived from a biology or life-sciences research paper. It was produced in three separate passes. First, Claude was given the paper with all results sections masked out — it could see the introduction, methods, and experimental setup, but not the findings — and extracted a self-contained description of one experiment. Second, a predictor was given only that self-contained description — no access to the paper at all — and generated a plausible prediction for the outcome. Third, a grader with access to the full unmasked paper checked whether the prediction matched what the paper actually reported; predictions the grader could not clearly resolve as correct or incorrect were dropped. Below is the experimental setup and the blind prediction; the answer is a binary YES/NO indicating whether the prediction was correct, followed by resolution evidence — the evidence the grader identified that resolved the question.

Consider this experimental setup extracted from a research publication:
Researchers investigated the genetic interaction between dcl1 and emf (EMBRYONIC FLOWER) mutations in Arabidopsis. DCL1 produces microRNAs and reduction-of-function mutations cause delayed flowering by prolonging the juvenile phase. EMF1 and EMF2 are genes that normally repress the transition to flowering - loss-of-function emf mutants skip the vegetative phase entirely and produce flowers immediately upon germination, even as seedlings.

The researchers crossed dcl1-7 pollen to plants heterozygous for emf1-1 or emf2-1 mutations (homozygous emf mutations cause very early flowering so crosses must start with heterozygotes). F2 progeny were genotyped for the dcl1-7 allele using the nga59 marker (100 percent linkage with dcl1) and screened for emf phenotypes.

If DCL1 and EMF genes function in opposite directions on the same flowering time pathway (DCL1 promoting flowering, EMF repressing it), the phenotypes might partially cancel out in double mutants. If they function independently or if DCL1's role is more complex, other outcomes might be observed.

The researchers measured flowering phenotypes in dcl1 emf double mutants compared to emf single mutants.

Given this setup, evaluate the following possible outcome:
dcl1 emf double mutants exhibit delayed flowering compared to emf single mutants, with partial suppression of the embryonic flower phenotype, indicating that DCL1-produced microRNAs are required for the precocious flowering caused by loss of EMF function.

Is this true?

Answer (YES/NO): NO